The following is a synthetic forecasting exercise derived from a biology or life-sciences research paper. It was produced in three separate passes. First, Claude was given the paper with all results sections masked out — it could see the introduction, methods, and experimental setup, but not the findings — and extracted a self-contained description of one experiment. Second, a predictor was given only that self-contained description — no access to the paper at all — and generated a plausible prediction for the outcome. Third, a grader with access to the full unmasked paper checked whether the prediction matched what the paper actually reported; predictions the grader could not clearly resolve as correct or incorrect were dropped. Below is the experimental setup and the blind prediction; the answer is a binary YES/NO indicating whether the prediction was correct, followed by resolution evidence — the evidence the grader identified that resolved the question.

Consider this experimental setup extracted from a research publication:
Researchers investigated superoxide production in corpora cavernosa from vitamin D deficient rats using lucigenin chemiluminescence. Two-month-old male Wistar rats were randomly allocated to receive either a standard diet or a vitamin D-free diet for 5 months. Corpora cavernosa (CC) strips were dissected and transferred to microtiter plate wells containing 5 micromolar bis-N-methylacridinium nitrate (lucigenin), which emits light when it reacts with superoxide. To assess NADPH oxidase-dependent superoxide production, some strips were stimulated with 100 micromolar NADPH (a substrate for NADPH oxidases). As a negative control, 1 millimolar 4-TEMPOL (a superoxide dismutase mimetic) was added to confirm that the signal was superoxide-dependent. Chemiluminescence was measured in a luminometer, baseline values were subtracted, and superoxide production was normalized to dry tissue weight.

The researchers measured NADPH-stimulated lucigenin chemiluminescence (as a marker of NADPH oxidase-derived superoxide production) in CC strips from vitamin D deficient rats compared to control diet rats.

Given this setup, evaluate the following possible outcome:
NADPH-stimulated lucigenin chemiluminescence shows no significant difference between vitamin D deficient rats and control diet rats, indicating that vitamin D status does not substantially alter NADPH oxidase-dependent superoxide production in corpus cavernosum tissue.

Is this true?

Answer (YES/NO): NO